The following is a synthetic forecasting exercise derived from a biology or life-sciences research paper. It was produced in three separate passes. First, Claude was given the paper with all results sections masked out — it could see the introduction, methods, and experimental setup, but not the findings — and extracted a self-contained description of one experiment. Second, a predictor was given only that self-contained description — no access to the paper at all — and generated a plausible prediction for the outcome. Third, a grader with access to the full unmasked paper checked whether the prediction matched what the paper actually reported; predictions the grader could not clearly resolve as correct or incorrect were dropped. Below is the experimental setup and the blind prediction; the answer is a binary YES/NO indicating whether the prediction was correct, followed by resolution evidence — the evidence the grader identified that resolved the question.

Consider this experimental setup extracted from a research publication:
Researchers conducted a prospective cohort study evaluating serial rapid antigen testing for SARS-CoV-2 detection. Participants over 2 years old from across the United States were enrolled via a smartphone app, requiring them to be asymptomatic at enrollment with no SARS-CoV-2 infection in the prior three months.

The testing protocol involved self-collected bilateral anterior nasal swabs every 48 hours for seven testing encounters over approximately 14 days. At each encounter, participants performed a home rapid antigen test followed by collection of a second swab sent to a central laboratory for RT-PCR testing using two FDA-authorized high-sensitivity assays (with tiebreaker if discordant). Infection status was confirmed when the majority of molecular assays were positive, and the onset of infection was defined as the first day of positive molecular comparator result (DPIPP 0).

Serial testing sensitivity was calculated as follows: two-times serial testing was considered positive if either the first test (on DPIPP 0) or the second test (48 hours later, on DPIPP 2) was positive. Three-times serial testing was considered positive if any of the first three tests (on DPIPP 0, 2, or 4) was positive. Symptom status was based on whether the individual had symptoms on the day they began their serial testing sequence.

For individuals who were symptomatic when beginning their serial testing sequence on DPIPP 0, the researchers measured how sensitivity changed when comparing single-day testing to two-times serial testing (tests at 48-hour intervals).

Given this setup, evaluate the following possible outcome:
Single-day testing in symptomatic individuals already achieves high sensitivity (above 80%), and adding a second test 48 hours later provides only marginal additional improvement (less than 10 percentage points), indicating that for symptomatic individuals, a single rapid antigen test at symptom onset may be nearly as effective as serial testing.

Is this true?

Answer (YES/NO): NO